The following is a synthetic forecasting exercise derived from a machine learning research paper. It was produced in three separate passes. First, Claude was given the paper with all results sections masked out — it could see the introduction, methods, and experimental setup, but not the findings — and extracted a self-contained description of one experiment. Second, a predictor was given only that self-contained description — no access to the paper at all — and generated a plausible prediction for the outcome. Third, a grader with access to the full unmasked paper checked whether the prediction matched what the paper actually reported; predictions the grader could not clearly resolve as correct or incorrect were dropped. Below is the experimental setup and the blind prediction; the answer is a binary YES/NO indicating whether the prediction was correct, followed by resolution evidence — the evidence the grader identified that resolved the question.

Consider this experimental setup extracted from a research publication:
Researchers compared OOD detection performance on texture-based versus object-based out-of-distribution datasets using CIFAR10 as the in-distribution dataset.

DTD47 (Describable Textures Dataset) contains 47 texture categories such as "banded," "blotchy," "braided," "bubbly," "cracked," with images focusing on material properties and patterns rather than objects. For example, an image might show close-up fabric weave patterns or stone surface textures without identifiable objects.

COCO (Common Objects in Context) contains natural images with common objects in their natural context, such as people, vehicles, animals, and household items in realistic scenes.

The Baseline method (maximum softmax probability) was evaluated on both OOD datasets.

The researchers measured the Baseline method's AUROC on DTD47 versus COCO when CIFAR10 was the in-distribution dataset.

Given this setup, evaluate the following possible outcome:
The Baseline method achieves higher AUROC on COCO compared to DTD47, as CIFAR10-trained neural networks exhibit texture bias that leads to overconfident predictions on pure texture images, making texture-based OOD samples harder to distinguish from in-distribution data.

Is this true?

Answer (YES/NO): NO